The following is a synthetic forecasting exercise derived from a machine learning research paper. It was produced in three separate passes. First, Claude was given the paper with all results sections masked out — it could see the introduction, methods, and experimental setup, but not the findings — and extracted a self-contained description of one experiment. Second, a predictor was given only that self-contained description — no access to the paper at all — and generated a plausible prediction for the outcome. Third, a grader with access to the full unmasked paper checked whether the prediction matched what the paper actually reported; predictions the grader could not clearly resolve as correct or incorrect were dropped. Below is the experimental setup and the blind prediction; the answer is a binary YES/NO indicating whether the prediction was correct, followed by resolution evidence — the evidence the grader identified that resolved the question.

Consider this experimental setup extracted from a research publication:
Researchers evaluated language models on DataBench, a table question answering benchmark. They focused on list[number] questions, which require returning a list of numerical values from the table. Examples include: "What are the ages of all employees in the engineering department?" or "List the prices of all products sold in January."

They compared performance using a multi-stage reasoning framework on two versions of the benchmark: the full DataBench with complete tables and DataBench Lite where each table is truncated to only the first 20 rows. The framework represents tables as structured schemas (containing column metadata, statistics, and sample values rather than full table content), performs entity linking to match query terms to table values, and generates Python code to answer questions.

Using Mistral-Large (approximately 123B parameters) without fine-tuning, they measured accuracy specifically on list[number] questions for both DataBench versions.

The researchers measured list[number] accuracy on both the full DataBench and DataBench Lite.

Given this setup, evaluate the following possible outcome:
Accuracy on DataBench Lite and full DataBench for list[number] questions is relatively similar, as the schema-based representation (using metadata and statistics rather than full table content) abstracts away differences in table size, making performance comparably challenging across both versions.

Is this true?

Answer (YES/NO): NO